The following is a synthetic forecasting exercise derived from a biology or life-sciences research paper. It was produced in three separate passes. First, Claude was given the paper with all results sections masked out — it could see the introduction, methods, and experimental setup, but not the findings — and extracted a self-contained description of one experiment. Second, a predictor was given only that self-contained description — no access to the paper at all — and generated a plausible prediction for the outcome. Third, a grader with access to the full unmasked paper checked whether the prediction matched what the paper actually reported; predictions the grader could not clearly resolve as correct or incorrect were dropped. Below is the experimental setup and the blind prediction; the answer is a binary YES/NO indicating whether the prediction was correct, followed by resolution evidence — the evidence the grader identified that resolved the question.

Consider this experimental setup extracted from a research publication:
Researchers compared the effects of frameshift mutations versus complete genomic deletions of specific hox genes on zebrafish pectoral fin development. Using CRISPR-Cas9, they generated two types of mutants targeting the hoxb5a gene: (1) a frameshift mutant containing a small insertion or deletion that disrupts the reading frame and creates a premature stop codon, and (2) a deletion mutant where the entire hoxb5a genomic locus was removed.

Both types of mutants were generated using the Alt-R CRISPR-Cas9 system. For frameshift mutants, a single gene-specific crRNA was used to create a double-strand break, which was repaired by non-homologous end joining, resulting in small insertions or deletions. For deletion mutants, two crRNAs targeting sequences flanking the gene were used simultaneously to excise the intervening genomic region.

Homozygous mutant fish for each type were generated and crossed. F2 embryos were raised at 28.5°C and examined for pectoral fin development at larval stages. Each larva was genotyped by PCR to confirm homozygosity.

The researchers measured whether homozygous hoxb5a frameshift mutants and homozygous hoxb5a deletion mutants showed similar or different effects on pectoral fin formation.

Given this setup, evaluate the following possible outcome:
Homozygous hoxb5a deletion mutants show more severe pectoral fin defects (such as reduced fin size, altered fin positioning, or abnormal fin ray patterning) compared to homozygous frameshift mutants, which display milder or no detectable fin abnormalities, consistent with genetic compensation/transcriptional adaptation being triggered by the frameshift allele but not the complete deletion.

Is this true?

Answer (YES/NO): YES